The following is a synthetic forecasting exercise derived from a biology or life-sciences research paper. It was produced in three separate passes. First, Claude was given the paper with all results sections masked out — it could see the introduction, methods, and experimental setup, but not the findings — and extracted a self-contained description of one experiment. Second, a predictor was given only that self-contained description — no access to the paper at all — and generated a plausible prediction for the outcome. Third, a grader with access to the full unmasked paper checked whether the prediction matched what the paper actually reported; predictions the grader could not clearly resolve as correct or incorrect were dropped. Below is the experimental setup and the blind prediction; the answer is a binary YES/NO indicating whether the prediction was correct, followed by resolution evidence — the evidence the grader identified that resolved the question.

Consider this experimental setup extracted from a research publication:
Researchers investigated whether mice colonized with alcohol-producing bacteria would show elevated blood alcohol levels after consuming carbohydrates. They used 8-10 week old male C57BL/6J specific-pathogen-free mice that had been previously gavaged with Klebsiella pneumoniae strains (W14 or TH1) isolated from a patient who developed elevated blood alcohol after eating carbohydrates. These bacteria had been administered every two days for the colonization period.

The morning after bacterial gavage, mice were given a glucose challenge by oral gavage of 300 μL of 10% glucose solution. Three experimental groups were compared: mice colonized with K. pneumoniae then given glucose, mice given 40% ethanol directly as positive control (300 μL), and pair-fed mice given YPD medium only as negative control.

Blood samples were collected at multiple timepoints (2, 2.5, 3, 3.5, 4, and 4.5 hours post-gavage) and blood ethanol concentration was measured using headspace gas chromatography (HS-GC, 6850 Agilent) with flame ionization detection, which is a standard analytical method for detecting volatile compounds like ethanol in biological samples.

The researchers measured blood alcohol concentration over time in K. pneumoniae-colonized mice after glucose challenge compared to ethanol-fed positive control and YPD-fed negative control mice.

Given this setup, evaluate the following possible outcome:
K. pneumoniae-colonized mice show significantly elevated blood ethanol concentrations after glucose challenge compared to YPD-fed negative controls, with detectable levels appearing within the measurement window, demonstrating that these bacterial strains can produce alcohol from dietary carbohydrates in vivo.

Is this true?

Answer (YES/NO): YES